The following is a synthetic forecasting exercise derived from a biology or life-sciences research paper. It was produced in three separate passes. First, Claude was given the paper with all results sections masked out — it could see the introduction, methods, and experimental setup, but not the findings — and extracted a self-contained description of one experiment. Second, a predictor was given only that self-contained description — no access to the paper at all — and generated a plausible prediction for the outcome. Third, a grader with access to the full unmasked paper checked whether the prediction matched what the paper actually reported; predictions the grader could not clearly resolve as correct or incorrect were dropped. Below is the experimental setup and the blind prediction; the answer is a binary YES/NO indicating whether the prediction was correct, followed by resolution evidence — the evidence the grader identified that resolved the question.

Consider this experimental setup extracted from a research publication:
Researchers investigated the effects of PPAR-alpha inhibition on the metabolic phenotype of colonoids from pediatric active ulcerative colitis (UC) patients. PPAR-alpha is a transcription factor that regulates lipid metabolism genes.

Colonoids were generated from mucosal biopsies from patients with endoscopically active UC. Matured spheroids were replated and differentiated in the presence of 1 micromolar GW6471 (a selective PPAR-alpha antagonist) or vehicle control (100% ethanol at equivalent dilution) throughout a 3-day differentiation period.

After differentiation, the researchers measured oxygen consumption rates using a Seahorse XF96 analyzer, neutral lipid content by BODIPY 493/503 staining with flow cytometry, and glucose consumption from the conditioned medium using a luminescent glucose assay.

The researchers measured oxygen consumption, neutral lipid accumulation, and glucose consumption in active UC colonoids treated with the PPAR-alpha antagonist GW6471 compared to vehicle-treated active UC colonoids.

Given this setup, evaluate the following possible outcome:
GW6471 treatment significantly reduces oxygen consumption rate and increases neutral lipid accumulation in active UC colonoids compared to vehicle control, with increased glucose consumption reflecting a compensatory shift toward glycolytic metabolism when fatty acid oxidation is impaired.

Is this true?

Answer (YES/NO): NO